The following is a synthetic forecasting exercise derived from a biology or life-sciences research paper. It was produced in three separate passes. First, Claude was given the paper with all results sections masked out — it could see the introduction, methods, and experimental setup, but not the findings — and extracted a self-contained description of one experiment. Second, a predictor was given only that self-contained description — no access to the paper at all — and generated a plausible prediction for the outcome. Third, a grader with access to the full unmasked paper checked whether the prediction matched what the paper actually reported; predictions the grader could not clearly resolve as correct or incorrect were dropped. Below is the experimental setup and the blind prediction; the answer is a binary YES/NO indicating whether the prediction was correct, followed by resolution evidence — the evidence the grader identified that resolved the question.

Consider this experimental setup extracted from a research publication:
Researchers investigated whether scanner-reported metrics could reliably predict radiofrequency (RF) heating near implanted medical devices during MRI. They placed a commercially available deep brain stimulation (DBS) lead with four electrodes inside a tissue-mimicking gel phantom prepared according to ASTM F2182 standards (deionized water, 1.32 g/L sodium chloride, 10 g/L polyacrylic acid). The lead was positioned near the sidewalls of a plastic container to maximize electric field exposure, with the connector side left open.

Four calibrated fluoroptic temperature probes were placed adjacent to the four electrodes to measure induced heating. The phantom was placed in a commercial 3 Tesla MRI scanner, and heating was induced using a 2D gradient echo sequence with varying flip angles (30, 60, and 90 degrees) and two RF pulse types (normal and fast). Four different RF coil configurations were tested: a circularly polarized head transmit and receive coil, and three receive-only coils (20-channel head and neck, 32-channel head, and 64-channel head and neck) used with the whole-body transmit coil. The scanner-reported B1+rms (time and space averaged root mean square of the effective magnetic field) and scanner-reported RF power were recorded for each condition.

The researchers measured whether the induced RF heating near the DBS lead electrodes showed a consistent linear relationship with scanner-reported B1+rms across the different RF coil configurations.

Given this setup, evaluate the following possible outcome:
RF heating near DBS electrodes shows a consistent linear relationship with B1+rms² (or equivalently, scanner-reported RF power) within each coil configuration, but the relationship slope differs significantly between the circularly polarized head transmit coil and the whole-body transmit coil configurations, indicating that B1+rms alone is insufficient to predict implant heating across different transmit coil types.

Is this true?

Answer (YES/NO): YES